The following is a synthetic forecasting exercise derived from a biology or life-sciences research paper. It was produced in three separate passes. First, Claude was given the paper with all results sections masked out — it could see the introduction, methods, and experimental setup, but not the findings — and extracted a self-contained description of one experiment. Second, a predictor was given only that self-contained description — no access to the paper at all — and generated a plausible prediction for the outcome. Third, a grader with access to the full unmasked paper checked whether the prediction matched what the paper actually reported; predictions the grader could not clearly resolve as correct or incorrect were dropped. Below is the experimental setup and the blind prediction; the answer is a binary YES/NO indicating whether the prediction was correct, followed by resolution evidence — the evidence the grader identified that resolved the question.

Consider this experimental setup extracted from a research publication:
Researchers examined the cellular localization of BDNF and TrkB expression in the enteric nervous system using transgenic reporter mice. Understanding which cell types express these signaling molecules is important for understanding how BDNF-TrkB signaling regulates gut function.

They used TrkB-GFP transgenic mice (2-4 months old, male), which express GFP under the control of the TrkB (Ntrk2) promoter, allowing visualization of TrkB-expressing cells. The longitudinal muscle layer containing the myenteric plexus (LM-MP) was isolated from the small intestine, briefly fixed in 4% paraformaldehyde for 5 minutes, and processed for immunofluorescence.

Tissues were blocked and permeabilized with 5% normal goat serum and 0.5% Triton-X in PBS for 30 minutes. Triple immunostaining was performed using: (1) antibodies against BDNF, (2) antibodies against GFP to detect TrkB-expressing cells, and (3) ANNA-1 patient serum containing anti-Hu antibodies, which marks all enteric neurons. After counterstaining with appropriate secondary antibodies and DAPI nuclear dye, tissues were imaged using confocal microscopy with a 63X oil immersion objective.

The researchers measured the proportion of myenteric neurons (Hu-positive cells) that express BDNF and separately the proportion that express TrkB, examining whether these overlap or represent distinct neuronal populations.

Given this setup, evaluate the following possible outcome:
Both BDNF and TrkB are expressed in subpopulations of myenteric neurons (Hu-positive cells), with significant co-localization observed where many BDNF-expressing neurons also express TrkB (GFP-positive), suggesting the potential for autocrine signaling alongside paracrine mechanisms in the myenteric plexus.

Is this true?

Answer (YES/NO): NO